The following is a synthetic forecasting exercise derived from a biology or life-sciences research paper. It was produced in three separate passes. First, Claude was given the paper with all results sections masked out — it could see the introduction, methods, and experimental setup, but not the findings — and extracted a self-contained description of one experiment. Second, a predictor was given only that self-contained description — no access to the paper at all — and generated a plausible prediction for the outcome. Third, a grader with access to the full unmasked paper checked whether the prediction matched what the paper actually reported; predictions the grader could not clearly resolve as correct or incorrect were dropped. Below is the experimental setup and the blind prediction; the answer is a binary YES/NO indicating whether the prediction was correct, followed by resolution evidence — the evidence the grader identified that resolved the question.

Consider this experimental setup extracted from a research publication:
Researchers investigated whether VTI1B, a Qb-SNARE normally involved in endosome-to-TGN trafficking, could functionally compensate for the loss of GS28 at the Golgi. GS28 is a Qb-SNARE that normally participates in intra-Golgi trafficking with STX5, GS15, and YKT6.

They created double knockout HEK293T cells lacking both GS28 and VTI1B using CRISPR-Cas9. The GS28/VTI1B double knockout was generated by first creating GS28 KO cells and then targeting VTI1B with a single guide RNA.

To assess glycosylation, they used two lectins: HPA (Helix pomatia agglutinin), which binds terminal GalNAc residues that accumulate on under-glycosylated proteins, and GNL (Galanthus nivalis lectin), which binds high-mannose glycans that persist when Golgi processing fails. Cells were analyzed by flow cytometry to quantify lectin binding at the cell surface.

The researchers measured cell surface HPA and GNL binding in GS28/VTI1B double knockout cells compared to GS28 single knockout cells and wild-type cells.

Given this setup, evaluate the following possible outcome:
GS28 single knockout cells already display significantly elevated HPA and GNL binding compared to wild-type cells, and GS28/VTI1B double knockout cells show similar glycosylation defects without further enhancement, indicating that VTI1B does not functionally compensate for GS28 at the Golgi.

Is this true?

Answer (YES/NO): NO